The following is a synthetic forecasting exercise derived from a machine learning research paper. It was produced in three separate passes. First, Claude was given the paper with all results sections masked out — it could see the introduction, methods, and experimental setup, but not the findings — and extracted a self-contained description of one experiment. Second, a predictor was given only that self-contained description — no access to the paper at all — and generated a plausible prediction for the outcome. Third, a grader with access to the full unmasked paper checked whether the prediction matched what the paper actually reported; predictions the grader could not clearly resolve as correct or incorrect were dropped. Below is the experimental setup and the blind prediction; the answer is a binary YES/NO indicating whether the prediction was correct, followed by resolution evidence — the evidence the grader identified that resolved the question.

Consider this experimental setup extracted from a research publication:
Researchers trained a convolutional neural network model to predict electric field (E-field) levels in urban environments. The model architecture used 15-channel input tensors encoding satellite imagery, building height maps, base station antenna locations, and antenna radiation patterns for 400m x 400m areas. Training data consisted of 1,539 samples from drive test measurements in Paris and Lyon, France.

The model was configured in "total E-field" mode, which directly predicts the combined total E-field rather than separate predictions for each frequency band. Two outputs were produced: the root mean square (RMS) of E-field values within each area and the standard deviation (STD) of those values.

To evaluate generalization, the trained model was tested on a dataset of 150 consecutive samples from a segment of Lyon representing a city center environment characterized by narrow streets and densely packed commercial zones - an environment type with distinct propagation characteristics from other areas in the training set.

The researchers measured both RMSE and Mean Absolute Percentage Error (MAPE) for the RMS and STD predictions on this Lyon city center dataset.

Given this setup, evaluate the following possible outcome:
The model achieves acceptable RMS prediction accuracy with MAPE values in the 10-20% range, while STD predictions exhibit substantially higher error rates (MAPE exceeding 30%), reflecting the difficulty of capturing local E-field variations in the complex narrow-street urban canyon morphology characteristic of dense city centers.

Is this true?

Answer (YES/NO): NO